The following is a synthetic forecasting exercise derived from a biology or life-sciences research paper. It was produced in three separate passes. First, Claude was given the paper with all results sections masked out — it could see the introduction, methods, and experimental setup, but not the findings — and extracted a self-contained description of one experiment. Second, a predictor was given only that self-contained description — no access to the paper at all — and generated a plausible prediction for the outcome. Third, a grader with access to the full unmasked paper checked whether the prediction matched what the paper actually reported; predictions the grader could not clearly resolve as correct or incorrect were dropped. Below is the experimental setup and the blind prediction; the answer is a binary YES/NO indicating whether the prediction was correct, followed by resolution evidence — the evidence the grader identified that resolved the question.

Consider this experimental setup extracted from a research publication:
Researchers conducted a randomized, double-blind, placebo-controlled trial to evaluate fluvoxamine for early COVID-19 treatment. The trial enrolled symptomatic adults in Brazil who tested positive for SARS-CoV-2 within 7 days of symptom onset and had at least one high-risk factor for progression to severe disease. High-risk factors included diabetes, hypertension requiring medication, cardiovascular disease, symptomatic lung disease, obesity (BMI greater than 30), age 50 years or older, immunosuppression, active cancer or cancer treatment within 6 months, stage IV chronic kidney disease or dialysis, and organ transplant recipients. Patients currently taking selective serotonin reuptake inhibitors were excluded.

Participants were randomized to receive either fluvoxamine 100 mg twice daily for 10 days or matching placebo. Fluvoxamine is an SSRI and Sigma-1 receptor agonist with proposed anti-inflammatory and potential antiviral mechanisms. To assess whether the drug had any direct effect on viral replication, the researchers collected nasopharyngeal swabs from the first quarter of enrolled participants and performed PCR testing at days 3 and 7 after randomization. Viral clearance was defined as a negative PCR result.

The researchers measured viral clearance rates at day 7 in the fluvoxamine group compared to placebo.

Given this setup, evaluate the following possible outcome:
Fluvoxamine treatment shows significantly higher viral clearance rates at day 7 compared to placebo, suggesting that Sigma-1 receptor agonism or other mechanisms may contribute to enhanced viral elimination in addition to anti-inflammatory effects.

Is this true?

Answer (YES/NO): NO